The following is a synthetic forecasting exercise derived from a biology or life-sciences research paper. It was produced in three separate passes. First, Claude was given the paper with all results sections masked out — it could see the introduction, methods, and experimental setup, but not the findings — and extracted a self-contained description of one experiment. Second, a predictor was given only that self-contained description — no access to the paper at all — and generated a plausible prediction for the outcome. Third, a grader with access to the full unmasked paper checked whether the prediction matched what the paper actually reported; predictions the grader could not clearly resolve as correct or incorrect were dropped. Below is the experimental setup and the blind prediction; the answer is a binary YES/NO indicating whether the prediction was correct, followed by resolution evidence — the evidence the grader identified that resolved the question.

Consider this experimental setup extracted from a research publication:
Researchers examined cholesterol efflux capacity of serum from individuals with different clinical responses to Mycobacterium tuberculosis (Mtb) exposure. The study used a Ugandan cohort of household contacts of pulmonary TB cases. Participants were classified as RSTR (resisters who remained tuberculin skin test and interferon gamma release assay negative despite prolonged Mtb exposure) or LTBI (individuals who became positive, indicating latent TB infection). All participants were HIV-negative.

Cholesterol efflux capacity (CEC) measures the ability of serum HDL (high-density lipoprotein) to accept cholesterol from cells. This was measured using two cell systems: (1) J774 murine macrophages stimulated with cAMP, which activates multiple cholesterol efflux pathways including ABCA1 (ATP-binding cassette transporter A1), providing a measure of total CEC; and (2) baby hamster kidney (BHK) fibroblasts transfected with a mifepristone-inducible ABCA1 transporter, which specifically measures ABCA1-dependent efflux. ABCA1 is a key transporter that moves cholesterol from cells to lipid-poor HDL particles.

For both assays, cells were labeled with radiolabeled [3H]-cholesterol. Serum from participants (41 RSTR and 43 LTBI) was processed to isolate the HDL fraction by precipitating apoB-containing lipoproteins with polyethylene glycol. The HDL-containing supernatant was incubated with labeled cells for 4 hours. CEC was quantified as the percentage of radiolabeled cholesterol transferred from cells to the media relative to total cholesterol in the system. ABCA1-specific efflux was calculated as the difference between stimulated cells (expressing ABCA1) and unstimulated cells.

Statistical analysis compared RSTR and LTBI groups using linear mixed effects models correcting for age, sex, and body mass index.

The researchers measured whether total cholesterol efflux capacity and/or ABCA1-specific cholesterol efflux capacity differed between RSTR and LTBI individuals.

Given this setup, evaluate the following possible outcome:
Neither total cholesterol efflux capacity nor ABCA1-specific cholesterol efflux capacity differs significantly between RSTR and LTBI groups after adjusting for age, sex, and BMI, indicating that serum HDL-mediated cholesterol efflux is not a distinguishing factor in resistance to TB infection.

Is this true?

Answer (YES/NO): NO